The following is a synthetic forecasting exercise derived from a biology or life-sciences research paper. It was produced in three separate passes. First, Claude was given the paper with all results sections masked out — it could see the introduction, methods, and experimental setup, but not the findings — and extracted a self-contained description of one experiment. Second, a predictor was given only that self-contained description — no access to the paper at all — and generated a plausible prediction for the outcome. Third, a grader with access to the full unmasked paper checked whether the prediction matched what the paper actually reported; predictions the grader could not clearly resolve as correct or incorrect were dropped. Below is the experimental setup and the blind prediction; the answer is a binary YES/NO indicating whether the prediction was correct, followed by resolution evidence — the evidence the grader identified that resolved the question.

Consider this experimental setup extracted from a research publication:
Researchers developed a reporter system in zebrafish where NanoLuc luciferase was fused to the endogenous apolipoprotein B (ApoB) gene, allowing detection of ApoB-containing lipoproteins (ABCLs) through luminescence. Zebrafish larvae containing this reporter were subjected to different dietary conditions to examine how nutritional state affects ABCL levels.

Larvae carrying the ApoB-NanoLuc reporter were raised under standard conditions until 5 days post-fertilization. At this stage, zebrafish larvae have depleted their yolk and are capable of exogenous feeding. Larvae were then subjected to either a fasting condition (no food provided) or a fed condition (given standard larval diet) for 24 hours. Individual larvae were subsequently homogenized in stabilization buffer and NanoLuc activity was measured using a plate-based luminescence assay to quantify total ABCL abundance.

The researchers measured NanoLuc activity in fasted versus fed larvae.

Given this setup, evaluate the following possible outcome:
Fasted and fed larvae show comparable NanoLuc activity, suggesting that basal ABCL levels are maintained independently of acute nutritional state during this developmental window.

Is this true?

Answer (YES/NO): NO